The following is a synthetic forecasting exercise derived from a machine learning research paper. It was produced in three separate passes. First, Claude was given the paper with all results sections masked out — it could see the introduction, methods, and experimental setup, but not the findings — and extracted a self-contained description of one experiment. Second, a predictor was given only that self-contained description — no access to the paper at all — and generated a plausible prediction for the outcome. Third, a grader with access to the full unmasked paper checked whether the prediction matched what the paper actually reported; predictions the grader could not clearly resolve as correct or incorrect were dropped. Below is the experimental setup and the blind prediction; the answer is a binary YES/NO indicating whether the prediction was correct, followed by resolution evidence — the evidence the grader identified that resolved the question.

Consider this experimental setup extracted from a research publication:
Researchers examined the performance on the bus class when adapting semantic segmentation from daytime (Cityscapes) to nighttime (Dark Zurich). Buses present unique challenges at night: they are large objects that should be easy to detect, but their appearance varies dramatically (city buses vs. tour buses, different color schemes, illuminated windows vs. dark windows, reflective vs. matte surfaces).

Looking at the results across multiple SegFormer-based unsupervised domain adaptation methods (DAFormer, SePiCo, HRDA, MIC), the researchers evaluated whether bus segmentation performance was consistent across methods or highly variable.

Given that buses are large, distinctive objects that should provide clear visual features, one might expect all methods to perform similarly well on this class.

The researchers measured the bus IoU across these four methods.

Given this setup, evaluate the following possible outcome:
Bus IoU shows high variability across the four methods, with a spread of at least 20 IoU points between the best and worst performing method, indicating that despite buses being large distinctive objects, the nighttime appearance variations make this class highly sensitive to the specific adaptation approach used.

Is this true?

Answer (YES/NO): NO